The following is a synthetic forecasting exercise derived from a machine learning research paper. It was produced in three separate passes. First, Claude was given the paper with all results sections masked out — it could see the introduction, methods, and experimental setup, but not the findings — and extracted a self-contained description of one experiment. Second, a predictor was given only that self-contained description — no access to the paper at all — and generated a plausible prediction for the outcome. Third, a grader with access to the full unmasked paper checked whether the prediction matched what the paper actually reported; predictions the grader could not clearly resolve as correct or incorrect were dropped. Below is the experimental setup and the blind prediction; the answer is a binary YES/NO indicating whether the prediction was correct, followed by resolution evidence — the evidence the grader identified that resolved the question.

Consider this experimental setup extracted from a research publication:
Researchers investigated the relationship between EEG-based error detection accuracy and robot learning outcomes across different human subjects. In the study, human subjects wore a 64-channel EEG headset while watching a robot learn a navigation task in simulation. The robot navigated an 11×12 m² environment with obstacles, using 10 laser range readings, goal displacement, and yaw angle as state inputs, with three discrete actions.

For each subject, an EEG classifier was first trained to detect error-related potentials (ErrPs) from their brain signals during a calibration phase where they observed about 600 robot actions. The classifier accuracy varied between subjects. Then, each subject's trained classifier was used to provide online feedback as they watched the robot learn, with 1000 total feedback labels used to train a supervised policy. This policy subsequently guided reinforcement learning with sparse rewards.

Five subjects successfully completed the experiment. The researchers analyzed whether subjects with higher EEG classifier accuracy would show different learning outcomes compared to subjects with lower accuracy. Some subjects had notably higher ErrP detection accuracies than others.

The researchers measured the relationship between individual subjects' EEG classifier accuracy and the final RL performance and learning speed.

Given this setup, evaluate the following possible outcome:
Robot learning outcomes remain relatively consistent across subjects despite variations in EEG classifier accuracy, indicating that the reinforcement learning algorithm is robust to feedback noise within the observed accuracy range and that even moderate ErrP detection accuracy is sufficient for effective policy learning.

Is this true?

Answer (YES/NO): NO